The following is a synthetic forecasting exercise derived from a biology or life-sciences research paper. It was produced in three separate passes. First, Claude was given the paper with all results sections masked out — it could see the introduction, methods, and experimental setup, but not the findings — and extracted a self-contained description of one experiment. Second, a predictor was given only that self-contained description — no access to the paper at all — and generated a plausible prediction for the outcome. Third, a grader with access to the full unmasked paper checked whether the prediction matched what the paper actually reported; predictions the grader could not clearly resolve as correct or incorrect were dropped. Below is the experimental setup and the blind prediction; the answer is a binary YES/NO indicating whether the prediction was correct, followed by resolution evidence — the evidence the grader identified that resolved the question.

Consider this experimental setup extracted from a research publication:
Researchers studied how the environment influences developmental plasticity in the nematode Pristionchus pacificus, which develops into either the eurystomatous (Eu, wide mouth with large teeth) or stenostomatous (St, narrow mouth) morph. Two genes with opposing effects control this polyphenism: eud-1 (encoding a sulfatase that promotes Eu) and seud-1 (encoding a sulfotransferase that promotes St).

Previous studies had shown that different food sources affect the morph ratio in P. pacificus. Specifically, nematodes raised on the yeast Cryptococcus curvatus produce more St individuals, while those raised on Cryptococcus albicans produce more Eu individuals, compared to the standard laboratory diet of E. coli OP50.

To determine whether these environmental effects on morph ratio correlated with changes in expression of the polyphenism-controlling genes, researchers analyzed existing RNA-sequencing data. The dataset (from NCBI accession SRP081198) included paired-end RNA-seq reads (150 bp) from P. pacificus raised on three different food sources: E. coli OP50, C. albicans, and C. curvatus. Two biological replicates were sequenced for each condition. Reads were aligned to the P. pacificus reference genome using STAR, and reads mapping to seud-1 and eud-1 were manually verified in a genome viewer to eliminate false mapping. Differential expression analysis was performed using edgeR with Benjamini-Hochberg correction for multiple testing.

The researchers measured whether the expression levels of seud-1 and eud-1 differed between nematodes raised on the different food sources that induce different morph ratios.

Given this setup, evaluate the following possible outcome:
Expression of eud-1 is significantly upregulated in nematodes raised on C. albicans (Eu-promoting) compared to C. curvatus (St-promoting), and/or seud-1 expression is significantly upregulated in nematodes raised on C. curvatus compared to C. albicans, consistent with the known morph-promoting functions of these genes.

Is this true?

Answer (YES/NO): NO